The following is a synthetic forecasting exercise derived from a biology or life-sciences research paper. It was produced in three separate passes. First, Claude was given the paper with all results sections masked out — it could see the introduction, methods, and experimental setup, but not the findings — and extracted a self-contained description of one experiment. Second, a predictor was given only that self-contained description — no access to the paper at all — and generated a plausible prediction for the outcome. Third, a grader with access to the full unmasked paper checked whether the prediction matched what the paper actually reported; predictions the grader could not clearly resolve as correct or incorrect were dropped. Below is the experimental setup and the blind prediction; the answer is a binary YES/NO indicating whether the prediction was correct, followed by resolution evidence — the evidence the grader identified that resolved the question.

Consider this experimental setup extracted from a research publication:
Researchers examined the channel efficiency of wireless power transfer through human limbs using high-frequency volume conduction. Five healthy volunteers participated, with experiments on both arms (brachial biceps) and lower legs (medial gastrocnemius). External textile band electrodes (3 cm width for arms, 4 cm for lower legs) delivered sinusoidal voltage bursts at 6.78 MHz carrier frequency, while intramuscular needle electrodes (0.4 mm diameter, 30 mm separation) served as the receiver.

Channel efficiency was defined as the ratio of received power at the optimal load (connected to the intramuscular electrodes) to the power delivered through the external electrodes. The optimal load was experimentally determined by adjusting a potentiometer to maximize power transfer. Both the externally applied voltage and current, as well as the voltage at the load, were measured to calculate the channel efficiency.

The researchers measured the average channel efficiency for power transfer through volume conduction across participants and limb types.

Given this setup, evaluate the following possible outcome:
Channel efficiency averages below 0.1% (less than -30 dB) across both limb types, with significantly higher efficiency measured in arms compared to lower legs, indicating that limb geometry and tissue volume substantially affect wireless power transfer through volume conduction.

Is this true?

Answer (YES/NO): NO